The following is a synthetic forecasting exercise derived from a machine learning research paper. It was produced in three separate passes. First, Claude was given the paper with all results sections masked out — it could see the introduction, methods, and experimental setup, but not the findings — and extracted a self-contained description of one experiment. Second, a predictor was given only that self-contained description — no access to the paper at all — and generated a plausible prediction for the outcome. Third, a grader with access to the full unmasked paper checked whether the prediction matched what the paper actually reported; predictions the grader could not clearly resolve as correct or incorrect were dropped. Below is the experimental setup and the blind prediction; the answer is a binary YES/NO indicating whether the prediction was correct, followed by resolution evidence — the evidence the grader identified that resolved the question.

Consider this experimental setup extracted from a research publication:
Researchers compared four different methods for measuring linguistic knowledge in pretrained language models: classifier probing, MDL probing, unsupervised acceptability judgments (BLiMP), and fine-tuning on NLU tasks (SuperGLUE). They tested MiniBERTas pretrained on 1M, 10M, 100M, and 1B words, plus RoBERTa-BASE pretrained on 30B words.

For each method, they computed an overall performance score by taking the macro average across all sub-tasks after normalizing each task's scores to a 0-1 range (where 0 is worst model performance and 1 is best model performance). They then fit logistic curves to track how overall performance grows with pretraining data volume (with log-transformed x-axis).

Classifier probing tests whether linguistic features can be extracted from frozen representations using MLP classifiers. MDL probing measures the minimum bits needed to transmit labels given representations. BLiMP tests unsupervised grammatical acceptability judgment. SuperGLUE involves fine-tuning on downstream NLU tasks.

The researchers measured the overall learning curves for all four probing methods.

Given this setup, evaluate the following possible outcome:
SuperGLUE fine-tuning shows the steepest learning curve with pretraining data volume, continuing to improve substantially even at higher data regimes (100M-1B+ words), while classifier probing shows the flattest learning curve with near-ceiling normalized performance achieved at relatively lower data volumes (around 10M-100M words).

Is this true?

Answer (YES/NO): NO